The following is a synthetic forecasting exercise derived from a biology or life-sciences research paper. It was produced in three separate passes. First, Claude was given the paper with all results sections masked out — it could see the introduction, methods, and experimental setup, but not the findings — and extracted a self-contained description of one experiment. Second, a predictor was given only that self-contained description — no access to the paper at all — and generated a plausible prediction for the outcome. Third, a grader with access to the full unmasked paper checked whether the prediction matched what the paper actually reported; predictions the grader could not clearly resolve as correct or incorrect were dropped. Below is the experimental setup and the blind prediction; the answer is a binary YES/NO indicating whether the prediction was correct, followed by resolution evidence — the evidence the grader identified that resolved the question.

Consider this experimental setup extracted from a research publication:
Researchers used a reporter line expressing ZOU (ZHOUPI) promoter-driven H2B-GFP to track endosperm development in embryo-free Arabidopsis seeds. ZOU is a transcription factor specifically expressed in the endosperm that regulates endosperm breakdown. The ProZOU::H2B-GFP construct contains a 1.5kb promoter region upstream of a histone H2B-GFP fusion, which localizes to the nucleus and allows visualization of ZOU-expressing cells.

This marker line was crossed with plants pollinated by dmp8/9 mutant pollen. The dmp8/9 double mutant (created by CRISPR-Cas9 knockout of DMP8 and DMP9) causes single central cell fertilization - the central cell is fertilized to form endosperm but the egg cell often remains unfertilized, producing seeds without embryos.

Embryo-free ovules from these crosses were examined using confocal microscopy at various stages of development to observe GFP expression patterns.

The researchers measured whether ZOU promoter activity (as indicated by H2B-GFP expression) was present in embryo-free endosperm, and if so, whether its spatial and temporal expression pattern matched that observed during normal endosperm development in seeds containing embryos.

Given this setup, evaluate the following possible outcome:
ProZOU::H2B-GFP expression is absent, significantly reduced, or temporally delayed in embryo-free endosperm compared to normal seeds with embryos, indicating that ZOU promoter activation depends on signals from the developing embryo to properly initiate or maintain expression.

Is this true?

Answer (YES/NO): NO